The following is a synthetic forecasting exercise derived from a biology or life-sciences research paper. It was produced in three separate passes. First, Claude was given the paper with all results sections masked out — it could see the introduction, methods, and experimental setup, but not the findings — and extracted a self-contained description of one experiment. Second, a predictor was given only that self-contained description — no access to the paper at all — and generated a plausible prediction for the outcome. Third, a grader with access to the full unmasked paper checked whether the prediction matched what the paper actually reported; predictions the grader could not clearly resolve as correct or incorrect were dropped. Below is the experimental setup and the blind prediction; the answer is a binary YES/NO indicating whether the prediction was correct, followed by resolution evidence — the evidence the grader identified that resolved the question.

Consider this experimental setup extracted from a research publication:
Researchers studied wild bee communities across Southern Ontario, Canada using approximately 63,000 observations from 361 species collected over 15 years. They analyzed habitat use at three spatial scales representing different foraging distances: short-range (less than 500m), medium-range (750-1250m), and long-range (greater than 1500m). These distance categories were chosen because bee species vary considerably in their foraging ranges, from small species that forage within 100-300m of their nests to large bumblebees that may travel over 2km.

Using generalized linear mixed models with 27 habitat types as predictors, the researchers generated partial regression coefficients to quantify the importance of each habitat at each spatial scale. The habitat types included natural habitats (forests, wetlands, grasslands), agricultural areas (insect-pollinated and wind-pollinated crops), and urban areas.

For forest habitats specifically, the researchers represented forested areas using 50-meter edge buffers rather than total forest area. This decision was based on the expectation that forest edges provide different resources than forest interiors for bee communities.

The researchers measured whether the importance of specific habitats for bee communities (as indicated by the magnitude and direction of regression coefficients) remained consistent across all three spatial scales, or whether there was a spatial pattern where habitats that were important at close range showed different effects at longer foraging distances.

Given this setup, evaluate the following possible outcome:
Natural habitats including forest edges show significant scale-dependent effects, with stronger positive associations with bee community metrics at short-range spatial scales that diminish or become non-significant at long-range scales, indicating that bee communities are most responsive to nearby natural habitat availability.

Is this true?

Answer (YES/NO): NO